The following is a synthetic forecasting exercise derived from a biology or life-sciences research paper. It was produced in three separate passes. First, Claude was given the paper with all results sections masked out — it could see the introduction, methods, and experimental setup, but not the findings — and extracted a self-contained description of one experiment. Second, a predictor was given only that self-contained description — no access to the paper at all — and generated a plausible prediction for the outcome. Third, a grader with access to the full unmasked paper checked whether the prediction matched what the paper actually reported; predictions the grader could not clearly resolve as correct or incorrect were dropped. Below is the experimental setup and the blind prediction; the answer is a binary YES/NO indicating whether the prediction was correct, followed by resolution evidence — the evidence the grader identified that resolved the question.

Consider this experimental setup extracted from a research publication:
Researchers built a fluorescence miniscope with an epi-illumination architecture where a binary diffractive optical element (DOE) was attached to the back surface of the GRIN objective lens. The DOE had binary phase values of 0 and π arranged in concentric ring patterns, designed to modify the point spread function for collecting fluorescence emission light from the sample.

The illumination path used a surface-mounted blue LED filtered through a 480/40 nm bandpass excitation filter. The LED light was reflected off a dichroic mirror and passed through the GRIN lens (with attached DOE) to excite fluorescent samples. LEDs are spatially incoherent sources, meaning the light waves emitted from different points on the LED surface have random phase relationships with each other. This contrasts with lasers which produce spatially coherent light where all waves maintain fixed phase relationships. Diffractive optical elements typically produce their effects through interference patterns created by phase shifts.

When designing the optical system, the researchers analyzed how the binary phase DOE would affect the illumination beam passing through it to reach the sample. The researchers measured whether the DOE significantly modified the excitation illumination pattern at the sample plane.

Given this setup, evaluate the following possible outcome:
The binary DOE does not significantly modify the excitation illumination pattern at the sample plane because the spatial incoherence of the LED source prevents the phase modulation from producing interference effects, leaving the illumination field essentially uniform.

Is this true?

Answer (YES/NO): YES